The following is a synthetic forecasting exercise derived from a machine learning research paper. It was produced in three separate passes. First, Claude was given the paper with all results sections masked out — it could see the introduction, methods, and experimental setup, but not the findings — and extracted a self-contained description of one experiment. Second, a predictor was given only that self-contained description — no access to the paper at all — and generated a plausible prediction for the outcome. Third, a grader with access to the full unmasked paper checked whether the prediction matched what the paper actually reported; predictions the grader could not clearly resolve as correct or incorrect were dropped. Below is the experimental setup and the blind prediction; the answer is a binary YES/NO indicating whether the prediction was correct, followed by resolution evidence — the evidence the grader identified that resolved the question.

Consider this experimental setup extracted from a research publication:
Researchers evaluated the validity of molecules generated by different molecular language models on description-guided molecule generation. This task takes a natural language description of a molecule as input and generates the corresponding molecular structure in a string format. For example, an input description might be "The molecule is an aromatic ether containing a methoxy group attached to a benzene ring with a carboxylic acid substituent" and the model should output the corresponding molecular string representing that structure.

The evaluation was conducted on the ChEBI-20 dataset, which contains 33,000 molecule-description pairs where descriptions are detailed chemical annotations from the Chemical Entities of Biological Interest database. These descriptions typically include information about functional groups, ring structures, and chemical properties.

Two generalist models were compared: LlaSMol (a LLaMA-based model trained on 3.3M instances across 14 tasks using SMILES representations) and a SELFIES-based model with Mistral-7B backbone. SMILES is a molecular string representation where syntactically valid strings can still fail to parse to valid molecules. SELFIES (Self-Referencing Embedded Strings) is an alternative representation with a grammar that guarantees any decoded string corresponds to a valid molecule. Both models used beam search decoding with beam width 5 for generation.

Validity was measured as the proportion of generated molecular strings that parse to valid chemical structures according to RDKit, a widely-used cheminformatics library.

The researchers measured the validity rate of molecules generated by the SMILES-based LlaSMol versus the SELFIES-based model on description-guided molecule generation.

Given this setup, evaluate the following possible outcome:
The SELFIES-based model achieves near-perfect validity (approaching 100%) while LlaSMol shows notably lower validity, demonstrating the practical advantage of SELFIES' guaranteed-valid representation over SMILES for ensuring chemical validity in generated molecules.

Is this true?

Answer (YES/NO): YES